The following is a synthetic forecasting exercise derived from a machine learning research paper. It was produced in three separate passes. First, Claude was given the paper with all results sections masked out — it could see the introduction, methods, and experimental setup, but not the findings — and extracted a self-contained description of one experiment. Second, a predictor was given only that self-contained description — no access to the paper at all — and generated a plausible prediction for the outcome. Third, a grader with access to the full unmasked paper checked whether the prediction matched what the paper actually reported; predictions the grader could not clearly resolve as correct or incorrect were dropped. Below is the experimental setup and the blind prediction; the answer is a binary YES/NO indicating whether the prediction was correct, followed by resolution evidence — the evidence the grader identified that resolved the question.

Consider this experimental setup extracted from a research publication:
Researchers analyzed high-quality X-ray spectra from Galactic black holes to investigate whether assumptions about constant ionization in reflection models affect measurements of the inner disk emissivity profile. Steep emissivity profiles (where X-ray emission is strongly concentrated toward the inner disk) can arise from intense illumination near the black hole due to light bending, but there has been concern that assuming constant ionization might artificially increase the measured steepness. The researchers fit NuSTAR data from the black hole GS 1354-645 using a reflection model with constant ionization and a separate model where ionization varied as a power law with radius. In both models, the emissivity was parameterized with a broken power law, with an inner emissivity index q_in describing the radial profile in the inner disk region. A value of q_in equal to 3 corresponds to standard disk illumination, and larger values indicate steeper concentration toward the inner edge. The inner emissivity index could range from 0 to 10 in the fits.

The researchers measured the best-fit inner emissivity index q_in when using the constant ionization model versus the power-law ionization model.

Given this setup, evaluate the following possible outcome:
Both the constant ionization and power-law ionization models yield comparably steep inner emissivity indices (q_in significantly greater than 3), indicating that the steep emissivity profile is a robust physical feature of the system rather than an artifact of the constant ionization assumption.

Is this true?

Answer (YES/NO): YES